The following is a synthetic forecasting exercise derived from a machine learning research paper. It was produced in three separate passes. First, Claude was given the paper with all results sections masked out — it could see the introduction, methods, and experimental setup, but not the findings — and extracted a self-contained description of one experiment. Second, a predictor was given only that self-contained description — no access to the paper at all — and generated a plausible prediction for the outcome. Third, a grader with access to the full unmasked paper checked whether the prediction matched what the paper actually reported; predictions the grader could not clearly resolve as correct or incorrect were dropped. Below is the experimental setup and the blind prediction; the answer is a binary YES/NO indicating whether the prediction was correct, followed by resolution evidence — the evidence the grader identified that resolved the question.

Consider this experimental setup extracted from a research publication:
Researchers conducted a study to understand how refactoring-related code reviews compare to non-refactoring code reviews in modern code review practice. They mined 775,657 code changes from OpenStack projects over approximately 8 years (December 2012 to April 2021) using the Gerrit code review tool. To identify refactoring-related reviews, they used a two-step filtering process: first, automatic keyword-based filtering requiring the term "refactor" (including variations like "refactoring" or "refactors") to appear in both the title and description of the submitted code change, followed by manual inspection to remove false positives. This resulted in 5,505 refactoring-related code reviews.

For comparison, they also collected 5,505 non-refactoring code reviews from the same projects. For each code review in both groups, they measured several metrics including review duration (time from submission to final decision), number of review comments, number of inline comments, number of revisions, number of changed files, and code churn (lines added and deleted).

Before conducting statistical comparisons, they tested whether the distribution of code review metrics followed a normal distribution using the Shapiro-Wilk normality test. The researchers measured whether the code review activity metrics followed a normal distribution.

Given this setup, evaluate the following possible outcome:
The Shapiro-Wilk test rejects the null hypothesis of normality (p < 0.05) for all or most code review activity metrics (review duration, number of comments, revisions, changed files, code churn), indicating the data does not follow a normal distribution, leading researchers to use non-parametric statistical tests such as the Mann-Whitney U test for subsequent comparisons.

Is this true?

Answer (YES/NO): YES